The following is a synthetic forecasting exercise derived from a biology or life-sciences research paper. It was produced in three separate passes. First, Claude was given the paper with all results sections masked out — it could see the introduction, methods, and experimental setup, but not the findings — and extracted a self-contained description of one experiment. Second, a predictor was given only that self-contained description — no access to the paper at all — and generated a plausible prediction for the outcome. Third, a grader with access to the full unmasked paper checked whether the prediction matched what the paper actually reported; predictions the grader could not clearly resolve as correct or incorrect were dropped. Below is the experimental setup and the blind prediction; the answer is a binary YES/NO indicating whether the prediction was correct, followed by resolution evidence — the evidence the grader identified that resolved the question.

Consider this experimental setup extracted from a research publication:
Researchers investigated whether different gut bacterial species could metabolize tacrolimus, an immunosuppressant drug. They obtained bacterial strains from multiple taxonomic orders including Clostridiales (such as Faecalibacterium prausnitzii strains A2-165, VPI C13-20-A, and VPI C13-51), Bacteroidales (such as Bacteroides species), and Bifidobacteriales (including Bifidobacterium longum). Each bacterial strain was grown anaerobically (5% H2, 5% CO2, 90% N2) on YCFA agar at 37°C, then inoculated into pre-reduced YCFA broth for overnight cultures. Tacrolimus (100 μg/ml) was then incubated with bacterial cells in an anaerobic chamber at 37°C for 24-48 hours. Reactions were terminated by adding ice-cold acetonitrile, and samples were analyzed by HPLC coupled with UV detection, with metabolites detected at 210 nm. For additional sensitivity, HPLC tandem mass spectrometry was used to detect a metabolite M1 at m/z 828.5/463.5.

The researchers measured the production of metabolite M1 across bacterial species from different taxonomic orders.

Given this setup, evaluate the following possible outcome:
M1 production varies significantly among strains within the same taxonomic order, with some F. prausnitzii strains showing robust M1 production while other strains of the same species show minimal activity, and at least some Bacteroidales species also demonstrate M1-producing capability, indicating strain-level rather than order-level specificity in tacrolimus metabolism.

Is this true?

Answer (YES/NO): NO